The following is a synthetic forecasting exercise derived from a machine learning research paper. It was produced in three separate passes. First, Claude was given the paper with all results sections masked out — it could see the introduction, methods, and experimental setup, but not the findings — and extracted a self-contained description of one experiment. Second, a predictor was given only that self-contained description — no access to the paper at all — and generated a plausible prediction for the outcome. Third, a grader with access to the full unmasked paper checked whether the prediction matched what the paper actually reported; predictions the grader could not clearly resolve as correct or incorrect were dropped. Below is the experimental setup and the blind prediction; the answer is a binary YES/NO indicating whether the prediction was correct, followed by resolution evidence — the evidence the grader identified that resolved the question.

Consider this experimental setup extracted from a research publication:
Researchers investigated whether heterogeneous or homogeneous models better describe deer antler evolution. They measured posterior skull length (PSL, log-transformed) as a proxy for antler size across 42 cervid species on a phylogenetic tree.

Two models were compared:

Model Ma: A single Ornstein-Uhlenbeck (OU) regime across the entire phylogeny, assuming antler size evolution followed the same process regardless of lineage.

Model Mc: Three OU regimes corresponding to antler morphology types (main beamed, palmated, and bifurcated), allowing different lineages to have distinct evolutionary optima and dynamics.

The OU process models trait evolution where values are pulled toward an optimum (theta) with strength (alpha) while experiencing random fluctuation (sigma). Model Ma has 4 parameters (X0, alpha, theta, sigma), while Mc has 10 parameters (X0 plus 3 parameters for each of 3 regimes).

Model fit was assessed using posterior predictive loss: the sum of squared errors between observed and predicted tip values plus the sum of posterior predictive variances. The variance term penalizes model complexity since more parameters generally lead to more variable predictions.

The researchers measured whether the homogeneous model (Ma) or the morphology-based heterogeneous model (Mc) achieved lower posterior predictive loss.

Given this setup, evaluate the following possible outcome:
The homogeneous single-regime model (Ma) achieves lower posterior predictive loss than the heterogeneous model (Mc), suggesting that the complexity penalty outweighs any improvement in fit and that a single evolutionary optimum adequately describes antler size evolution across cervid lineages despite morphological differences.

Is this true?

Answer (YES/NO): NO